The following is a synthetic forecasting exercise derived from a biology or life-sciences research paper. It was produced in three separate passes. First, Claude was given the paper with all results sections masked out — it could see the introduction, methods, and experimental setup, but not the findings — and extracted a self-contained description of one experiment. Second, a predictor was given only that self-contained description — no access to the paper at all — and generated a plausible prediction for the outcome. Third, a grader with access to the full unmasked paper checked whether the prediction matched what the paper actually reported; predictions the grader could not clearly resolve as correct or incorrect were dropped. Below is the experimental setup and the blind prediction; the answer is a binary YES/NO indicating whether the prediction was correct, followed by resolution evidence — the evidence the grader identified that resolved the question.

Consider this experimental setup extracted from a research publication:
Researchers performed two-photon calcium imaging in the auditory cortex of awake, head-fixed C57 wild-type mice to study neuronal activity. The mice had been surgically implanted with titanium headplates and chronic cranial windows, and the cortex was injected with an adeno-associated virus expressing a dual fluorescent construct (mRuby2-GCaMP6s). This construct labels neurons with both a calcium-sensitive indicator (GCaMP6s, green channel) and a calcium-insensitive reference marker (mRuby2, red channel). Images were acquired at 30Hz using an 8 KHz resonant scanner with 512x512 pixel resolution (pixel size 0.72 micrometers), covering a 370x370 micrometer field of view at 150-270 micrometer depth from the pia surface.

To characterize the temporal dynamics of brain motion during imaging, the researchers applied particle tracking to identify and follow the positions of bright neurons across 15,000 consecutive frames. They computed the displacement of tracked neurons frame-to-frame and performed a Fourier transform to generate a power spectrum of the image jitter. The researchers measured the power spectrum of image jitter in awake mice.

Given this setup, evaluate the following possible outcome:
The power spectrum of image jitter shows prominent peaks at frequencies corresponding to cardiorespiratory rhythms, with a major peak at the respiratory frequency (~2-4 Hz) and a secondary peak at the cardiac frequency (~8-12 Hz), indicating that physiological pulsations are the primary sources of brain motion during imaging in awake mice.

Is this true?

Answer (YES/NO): NO